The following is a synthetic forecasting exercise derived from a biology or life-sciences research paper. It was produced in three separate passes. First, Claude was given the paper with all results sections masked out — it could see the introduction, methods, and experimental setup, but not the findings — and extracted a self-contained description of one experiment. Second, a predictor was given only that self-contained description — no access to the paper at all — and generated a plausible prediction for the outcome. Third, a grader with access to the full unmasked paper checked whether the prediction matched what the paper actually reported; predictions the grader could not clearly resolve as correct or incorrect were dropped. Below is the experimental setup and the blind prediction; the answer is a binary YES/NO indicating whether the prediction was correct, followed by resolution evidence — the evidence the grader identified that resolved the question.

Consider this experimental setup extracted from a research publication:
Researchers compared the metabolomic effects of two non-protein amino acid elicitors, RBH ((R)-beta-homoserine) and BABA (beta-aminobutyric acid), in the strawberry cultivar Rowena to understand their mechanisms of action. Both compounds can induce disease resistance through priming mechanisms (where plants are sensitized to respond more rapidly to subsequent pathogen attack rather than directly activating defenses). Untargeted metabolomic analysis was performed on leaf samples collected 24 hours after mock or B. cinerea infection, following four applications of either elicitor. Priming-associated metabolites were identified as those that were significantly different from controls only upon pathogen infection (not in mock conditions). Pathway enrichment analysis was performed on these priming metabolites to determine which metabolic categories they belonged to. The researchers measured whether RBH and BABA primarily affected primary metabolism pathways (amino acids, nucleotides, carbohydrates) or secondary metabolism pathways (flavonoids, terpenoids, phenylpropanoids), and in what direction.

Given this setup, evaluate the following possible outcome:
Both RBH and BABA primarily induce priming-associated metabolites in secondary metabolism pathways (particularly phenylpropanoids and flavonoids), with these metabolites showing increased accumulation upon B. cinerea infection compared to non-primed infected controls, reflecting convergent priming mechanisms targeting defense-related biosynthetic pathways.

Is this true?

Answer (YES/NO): NO